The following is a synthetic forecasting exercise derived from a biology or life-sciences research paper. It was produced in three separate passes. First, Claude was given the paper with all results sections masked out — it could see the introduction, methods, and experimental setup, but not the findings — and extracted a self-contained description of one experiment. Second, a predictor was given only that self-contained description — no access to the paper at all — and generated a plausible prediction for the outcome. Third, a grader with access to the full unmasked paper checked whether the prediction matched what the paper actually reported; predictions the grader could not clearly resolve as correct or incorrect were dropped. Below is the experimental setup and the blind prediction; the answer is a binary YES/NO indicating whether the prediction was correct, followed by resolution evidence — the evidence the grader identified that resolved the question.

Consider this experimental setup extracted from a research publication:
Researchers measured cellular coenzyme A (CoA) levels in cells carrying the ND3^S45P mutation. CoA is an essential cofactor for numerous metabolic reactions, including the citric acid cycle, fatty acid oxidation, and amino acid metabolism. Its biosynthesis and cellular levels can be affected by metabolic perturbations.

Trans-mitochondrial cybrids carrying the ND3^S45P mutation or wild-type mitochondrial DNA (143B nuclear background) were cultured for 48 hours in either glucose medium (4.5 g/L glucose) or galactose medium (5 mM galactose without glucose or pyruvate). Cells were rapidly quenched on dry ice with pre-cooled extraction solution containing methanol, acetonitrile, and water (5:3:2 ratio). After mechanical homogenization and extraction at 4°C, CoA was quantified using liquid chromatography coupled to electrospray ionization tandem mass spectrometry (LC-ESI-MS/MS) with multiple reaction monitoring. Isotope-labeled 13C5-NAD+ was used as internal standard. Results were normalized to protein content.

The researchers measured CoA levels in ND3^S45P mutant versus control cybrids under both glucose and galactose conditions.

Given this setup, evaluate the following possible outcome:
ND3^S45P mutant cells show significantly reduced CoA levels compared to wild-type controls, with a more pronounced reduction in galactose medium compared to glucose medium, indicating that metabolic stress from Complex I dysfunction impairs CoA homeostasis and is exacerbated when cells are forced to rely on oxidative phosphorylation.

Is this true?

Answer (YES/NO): NO